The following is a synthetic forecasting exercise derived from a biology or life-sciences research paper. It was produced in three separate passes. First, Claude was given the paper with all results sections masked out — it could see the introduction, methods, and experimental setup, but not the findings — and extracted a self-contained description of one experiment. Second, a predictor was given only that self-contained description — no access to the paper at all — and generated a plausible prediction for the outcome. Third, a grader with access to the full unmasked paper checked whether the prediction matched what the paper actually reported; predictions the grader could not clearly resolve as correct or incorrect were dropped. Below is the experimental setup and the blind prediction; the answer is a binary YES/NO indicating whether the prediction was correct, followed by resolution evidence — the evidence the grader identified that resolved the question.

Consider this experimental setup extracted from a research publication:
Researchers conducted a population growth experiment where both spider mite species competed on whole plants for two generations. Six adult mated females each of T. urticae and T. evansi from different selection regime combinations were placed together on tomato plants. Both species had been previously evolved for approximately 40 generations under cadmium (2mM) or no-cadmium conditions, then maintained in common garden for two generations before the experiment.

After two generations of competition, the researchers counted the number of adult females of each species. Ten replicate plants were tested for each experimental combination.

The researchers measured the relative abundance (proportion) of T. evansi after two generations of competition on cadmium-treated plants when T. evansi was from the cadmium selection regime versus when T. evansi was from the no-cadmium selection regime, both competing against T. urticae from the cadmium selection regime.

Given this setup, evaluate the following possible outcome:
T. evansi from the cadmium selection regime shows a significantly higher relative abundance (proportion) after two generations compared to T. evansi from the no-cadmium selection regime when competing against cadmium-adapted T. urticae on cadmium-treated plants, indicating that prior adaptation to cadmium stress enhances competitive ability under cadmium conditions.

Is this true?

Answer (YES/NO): NO